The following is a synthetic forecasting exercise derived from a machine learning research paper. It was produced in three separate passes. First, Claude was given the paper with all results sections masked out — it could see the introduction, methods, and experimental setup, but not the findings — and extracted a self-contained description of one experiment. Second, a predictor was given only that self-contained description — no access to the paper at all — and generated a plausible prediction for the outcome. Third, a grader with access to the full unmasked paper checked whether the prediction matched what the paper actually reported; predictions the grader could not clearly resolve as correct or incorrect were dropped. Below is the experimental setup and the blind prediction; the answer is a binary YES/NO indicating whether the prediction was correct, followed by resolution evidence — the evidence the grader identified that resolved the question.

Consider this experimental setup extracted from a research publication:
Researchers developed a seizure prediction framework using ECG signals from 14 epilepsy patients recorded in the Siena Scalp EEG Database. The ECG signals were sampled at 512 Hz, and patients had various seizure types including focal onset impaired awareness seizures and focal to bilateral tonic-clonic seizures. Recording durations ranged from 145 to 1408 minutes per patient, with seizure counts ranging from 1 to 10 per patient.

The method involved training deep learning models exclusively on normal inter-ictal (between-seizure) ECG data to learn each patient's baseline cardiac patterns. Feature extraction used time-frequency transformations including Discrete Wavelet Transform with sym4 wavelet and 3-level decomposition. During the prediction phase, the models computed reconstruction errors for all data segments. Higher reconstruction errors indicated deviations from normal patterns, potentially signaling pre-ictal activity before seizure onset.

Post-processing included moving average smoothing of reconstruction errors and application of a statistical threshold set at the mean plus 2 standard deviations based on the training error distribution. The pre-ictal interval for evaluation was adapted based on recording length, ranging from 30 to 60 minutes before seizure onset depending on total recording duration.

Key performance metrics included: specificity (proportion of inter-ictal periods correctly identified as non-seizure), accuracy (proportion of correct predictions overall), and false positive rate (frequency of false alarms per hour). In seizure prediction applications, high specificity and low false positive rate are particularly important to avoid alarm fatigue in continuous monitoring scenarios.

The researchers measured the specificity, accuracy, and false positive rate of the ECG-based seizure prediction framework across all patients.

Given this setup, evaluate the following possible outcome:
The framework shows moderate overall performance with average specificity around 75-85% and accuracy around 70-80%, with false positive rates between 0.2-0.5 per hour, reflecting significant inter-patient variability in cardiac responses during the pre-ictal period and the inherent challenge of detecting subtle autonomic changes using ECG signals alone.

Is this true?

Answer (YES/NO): NO